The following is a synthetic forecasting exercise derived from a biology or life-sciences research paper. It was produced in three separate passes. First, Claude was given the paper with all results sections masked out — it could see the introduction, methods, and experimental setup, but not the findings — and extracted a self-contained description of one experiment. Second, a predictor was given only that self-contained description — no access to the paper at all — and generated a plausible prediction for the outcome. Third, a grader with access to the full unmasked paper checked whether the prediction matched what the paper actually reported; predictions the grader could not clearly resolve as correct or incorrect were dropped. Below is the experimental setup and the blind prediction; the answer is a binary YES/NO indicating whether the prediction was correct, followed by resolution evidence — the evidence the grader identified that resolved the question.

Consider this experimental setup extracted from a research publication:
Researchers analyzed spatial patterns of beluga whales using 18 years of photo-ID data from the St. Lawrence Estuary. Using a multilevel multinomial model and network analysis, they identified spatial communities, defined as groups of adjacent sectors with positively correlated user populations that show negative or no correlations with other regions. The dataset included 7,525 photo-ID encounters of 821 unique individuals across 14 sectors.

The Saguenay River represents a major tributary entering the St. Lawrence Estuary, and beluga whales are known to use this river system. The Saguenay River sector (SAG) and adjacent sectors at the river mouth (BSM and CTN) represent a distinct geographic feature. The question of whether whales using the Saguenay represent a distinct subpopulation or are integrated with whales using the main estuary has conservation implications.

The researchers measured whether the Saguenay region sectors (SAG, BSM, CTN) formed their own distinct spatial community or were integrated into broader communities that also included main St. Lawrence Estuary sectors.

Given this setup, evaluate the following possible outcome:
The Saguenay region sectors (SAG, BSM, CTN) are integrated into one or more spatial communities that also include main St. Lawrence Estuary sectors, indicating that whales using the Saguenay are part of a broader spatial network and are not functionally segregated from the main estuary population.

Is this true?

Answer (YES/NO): NO